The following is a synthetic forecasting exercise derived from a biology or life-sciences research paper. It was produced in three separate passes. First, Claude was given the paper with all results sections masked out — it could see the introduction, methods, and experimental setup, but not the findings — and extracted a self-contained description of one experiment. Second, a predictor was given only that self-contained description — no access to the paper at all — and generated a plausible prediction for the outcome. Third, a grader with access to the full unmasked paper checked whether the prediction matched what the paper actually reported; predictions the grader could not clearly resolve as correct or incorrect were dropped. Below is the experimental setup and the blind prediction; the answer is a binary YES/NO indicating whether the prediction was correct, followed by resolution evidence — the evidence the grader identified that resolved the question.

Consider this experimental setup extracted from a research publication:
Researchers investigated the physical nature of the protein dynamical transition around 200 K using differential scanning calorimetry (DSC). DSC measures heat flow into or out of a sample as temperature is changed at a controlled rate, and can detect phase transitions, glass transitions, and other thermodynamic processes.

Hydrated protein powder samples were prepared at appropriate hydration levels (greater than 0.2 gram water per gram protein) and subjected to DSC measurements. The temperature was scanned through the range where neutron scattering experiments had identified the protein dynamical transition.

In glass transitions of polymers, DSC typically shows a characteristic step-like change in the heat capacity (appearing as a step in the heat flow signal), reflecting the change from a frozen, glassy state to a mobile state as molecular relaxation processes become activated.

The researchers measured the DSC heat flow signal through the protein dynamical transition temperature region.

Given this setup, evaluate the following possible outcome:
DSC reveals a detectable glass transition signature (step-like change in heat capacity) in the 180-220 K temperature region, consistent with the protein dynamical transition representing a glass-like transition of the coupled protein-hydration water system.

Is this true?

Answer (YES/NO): NO